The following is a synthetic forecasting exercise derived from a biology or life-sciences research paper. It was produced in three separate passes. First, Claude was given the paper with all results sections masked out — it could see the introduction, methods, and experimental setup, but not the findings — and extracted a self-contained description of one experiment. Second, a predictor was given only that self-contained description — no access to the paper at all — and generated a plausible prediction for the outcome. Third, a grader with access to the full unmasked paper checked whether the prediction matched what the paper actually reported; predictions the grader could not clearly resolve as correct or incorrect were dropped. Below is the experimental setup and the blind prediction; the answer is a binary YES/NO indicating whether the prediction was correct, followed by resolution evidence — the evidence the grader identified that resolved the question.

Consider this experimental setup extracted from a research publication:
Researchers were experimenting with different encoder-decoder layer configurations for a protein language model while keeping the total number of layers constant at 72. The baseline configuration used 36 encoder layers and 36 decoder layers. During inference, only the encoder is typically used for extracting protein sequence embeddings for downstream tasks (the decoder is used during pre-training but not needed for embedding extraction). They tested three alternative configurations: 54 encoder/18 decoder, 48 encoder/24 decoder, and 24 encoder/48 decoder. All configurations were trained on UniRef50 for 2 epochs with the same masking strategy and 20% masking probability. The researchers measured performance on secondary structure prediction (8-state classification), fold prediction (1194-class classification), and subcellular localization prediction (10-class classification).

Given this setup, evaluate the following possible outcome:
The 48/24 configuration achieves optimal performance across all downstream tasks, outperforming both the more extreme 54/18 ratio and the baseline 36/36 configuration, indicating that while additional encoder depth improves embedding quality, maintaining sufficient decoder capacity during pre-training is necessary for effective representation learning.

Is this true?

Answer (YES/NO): YES